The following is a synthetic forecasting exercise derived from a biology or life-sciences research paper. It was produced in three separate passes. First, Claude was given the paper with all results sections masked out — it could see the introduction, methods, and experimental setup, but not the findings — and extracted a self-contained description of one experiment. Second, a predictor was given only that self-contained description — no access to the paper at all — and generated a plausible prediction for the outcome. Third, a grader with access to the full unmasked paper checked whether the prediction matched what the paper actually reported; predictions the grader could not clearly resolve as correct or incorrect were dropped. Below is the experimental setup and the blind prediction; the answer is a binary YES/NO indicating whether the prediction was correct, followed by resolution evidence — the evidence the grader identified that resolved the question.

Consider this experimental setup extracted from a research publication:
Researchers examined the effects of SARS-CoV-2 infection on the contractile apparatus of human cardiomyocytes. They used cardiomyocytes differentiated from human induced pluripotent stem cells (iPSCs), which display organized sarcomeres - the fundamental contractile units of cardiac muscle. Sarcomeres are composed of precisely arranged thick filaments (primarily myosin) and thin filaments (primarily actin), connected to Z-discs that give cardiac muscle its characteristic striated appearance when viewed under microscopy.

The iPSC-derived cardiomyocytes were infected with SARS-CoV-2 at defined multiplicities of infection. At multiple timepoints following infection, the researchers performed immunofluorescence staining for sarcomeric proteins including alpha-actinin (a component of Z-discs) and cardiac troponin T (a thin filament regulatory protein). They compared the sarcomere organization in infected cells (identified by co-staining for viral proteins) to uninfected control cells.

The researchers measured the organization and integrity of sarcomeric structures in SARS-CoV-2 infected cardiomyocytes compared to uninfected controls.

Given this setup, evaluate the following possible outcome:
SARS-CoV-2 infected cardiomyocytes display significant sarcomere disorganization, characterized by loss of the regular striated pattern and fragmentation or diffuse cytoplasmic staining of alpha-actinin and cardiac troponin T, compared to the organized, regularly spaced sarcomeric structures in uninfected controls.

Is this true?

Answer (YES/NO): YES